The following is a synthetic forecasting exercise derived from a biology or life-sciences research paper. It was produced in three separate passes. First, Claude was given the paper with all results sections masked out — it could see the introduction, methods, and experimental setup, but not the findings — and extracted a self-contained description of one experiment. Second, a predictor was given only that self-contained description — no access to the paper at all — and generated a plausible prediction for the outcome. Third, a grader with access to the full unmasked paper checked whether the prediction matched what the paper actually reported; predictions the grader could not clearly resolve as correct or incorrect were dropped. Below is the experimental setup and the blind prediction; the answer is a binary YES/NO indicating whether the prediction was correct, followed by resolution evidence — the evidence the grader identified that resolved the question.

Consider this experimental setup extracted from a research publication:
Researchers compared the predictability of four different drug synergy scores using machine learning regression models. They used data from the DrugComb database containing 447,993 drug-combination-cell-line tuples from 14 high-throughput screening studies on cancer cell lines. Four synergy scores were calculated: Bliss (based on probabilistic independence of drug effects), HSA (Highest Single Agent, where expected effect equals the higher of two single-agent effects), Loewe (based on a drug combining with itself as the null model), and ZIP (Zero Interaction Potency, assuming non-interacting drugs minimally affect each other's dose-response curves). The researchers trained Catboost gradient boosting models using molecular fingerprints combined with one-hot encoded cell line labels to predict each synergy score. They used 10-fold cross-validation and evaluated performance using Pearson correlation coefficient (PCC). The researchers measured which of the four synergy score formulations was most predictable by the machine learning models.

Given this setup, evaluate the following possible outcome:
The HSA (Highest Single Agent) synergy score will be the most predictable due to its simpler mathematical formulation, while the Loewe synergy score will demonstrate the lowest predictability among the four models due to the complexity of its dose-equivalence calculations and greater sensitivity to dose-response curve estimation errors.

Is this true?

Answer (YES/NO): NO